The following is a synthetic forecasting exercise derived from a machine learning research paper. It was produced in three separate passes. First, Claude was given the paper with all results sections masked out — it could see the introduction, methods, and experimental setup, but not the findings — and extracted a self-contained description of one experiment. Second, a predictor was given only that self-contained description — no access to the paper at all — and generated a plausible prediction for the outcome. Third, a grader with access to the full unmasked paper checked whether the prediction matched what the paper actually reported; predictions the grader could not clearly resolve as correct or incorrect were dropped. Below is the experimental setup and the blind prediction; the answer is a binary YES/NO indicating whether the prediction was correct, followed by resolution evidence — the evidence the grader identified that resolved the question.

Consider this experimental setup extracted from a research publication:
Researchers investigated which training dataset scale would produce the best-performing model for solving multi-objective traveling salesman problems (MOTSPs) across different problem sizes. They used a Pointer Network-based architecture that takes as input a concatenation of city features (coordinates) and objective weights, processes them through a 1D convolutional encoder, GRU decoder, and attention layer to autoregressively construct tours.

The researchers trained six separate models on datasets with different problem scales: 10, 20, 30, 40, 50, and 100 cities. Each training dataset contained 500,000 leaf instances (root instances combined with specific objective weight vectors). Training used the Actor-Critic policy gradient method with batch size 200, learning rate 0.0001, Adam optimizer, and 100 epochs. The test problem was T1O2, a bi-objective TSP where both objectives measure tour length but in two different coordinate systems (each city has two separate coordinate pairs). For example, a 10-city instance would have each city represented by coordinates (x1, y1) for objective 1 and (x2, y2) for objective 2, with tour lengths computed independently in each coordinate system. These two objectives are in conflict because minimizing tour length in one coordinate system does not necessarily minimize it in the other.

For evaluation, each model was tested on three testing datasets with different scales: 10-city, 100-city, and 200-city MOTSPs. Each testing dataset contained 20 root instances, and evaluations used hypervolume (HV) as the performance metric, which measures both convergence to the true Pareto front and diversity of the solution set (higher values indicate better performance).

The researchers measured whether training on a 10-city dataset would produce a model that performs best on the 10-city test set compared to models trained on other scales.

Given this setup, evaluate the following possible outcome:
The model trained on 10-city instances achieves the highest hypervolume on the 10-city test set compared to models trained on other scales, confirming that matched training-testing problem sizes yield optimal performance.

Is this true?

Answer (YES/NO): NO